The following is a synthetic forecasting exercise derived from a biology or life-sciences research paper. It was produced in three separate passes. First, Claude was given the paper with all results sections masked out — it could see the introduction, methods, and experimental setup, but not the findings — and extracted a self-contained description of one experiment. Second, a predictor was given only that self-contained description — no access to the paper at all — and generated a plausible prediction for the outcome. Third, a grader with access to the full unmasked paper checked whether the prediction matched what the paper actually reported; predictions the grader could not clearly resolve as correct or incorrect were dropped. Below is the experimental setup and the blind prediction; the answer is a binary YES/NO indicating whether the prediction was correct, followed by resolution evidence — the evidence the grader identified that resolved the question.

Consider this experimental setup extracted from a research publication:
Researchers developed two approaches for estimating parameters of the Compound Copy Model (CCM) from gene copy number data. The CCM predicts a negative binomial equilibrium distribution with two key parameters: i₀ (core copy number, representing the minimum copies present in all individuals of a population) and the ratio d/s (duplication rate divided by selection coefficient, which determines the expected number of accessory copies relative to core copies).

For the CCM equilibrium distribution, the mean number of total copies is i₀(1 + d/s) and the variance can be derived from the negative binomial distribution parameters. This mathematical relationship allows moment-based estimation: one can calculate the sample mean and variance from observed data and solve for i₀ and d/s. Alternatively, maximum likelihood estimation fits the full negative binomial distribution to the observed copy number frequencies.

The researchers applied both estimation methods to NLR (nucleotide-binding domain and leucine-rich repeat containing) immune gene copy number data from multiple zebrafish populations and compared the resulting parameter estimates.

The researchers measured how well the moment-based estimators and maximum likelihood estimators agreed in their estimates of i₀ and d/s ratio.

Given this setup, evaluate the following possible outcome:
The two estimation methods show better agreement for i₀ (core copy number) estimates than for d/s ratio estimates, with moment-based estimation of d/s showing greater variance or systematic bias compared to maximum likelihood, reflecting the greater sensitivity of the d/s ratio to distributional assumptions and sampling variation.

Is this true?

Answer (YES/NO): NO